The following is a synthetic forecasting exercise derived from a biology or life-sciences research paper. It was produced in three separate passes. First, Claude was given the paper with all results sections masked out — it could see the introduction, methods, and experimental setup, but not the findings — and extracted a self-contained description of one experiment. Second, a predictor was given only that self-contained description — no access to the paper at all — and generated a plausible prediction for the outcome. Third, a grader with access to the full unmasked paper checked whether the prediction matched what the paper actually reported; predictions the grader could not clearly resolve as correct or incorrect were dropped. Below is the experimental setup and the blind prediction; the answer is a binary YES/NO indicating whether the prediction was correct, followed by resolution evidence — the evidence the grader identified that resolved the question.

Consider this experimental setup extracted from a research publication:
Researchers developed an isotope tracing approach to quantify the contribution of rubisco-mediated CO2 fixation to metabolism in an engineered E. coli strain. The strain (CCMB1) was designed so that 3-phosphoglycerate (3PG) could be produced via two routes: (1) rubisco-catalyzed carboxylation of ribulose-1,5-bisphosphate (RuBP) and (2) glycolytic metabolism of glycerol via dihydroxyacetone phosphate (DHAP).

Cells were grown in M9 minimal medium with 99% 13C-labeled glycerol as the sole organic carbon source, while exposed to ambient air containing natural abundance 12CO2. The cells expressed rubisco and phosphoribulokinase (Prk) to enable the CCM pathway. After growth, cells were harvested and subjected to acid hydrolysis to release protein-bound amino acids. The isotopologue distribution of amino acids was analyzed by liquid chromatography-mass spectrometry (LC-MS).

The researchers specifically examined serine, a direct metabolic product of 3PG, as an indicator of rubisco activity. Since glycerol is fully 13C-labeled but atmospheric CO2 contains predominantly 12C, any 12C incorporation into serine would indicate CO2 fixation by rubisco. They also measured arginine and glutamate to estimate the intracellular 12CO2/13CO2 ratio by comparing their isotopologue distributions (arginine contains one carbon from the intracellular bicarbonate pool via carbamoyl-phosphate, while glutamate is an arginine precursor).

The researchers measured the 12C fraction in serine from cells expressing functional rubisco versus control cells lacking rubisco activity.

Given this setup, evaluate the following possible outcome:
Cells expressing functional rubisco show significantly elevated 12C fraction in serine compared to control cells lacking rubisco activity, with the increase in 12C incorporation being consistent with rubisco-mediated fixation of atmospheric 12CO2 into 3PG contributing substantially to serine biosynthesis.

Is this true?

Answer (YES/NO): YES